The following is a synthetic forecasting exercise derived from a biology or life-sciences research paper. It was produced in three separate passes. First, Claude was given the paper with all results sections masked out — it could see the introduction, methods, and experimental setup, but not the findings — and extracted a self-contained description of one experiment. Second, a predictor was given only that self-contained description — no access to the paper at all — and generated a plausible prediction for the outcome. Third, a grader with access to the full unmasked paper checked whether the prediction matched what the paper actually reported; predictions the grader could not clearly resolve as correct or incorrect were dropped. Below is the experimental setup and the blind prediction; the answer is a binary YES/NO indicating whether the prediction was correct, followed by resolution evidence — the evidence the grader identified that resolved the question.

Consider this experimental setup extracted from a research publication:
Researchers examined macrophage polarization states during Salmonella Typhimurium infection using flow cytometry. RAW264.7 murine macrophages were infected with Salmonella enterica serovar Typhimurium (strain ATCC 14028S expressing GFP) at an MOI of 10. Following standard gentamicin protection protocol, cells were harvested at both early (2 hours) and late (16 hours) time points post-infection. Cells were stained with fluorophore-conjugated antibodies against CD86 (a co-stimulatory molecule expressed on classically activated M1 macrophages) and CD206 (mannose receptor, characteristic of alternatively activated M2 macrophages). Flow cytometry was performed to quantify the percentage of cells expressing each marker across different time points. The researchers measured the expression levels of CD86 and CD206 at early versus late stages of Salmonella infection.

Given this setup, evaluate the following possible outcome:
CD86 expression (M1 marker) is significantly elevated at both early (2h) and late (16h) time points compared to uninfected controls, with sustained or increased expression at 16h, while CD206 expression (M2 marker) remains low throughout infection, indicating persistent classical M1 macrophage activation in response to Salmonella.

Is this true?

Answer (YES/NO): NO